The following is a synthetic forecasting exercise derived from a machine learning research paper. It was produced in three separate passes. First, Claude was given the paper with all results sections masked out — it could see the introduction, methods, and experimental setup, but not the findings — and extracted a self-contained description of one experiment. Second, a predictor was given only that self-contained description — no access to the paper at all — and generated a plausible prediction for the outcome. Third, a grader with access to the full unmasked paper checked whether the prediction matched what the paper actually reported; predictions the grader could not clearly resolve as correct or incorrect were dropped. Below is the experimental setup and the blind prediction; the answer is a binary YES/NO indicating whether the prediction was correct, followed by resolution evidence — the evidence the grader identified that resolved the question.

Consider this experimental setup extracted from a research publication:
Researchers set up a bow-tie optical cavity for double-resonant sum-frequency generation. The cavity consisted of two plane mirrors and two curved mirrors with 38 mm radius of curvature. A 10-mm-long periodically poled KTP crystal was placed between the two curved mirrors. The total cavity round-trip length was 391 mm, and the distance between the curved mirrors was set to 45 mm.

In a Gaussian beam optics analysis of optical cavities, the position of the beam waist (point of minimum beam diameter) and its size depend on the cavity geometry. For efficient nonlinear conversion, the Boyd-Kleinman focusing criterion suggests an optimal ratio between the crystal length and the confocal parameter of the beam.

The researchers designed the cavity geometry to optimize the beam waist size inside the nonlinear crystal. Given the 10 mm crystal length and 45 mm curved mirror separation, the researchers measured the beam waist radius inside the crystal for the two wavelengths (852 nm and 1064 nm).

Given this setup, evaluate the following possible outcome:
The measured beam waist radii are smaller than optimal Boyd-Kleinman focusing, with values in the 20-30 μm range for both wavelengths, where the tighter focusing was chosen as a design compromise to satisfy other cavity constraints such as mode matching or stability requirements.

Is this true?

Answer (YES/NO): NO